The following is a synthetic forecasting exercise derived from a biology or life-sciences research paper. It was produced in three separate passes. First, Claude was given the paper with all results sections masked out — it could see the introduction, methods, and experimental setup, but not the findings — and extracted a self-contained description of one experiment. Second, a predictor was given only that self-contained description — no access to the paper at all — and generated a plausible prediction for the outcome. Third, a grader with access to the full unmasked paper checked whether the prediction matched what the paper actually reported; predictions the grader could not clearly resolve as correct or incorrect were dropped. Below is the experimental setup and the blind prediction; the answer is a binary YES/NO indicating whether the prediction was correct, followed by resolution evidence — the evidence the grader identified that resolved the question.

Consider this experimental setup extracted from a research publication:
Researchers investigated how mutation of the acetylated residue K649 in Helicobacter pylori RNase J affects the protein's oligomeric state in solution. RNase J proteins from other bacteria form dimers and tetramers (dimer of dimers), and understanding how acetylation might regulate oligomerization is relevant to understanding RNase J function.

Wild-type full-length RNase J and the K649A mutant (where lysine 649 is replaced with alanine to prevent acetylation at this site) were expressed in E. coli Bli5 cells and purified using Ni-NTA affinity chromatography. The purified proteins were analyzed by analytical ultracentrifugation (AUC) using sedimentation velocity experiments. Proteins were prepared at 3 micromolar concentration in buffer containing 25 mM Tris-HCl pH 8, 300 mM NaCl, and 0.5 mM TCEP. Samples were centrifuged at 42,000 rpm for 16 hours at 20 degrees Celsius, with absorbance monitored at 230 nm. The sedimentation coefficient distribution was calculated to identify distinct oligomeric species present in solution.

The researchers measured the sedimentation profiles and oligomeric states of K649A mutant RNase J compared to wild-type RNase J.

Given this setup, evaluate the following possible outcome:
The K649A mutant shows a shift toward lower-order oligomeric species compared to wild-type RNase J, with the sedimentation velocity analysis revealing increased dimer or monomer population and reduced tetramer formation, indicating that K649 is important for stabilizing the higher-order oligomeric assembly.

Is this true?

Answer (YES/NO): NO